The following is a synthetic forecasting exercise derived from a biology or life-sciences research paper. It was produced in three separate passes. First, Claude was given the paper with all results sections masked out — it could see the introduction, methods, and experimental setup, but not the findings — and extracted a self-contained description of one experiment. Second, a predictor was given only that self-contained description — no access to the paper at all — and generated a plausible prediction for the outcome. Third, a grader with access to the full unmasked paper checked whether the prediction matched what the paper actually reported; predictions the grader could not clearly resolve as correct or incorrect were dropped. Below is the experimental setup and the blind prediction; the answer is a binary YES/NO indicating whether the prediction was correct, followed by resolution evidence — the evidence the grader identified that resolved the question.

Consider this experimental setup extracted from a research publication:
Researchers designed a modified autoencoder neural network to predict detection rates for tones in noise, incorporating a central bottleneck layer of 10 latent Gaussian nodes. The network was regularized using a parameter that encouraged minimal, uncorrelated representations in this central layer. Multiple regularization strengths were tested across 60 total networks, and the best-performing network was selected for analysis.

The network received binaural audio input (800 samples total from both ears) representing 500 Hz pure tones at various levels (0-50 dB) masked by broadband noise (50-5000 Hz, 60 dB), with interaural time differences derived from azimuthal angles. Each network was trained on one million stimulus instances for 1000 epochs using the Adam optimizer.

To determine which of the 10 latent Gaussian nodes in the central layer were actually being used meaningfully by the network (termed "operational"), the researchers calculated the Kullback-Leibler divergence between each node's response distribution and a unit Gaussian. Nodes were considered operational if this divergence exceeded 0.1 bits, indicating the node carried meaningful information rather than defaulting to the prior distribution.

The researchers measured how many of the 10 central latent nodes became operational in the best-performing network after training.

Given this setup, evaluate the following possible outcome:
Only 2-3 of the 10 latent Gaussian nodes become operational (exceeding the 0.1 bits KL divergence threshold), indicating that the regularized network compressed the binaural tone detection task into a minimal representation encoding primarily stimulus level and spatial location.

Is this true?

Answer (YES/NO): NO